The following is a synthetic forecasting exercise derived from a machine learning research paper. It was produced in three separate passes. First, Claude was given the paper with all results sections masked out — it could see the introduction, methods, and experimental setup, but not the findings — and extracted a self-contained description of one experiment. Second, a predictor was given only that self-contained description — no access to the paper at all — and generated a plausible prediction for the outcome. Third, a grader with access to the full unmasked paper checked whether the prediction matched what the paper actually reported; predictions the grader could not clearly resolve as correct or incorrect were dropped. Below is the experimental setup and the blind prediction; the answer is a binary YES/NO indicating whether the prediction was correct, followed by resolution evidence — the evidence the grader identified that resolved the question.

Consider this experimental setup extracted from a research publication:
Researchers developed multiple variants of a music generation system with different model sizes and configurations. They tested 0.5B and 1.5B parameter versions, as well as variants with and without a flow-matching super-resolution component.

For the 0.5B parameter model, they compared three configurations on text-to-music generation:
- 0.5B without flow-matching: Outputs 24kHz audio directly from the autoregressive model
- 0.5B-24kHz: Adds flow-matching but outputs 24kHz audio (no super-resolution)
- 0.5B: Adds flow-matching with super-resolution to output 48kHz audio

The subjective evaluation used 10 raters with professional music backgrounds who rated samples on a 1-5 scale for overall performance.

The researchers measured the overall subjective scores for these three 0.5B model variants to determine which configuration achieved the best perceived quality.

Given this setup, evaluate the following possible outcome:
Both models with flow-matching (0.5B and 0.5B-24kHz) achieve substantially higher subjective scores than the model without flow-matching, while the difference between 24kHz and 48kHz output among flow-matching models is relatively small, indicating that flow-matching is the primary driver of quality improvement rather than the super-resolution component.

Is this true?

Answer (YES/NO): NO